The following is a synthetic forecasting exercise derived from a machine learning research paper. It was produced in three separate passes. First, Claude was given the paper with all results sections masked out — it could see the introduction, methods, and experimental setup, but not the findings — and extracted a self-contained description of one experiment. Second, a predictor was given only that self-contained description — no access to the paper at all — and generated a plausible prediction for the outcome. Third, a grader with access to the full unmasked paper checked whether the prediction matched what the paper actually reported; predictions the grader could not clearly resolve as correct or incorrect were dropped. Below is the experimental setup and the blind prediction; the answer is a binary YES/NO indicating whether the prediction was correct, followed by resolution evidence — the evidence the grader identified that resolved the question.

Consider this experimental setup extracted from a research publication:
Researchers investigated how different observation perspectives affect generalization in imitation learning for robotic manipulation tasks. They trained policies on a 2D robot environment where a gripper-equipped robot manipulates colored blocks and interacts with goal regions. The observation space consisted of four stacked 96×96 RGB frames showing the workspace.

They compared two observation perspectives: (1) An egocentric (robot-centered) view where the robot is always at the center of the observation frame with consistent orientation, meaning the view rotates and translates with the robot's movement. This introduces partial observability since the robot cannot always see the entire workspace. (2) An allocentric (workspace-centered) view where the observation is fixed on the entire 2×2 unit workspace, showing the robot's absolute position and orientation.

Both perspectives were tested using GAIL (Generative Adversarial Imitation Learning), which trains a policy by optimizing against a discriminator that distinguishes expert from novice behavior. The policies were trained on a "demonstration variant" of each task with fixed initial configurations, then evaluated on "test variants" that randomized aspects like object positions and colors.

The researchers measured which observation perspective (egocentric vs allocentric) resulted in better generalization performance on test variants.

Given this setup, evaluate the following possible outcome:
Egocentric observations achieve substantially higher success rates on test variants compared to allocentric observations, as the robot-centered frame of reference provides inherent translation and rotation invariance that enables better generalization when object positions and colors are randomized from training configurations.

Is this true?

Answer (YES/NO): NO